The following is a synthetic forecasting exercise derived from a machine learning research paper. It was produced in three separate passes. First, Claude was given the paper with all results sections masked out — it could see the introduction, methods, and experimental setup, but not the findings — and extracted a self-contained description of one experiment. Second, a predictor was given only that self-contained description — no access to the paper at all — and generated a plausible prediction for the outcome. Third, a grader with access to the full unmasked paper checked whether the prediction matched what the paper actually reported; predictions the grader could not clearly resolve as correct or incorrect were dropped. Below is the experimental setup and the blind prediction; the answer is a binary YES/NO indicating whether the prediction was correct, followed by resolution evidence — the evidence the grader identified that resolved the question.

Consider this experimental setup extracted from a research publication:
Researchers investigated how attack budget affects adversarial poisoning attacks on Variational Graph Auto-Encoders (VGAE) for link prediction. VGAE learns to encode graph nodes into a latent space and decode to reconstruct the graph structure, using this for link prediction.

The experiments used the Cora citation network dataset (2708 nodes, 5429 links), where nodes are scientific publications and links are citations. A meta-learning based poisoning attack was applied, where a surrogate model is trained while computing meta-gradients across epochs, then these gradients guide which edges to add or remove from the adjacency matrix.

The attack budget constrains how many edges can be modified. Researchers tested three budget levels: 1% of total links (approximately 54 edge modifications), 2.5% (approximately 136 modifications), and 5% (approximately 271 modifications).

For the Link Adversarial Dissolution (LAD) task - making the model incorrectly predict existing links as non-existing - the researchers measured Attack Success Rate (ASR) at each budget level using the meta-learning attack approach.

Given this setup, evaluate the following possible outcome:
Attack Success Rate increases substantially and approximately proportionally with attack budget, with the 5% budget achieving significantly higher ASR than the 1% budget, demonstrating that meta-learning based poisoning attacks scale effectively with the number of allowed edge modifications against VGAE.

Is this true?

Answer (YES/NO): NO